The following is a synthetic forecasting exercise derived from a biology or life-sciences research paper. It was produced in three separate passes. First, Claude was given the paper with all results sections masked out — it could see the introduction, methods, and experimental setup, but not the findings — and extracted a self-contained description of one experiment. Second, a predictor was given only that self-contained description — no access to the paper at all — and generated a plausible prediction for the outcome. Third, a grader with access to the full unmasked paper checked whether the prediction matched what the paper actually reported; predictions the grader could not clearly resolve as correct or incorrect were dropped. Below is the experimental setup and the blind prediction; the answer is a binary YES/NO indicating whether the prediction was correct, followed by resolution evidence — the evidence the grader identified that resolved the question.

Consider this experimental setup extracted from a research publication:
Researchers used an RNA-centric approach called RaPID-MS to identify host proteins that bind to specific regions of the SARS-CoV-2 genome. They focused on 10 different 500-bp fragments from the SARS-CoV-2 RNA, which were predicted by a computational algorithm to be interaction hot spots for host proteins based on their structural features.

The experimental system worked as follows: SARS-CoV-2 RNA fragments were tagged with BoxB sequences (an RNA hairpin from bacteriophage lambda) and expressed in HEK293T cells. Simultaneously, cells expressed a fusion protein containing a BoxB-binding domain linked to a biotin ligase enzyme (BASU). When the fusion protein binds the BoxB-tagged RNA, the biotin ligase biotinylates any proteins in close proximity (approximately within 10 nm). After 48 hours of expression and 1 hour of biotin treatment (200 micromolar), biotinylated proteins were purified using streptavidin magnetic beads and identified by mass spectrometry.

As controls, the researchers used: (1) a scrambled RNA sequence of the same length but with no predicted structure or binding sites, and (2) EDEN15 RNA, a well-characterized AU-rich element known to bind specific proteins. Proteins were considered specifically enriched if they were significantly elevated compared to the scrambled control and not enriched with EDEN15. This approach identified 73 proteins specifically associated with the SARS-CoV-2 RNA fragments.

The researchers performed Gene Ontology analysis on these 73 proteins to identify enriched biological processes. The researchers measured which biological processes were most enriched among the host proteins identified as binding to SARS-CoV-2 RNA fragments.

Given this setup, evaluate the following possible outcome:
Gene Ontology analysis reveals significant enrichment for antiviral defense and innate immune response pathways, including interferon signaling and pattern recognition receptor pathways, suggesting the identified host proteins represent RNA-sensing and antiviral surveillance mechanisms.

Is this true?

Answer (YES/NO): NO